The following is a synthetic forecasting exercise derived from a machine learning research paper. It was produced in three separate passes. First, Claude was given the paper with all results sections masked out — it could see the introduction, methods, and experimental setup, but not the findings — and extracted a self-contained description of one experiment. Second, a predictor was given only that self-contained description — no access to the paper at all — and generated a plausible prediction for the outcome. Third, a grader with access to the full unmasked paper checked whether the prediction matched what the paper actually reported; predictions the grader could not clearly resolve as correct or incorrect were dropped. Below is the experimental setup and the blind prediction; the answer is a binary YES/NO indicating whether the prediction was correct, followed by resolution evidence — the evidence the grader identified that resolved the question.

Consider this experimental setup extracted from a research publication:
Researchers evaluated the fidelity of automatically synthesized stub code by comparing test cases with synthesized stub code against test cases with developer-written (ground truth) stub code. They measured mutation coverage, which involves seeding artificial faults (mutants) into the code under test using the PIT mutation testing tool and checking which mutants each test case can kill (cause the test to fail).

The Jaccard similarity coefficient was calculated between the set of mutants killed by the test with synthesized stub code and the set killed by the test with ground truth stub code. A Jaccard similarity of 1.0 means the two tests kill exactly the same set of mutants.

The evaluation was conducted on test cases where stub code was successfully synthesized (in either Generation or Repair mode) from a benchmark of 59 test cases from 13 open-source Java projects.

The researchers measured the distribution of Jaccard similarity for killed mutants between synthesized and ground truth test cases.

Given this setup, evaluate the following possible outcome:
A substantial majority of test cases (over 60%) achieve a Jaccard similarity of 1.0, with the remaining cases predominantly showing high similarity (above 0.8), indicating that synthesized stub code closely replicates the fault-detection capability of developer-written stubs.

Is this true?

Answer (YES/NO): NO